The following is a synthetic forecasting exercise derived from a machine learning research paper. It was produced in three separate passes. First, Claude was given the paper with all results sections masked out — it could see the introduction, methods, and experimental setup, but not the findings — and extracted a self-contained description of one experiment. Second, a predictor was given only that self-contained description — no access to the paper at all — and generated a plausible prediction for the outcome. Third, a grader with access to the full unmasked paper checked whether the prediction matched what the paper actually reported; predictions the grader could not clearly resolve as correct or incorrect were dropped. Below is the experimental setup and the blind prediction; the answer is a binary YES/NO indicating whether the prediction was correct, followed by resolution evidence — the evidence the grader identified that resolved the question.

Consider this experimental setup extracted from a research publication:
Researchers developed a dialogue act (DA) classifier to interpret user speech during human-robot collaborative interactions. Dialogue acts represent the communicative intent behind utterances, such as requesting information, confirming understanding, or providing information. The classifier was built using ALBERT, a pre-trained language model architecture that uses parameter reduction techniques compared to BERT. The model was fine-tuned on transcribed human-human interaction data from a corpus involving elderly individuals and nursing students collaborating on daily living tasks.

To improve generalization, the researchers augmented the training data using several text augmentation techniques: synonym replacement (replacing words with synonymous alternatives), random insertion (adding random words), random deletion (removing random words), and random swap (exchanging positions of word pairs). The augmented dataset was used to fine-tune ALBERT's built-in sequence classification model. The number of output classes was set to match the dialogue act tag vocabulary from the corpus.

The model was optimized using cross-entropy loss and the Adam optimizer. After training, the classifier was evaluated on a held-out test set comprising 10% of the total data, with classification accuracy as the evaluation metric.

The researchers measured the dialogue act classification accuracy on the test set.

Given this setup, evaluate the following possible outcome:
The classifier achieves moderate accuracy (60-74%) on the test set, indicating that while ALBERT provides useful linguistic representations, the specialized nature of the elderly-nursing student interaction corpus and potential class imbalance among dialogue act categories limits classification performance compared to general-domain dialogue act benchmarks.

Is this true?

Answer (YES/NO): NO